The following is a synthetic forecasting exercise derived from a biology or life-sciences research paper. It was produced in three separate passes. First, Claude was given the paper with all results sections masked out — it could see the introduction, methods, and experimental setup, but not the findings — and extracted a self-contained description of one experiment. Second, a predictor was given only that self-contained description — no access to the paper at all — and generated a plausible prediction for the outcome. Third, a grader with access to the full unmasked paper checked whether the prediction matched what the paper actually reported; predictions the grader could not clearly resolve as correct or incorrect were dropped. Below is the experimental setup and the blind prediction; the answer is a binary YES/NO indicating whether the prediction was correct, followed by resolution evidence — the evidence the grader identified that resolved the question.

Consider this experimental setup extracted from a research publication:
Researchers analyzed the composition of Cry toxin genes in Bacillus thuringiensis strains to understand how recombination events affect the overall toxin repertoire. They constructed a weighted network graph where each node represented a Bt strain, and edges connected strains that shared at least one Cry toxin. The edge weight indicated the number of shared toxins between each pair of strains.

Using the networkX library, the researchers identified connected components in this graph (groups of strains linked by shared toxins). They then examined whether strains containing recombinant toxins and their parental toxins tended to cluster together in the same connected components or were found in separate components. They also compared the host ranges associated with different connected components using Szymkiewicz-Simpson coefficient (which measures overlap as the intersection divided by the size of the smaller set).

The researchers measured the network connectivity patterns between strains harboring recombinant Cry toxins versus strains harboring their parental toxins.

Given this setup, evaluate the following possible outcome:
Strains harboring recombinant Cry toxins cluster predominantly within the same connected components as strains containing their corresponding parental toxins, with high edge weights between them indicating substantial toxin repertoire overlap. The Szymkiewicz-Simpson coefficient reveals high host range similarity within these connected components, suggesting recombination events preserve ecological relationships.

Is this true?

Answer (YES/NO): NO